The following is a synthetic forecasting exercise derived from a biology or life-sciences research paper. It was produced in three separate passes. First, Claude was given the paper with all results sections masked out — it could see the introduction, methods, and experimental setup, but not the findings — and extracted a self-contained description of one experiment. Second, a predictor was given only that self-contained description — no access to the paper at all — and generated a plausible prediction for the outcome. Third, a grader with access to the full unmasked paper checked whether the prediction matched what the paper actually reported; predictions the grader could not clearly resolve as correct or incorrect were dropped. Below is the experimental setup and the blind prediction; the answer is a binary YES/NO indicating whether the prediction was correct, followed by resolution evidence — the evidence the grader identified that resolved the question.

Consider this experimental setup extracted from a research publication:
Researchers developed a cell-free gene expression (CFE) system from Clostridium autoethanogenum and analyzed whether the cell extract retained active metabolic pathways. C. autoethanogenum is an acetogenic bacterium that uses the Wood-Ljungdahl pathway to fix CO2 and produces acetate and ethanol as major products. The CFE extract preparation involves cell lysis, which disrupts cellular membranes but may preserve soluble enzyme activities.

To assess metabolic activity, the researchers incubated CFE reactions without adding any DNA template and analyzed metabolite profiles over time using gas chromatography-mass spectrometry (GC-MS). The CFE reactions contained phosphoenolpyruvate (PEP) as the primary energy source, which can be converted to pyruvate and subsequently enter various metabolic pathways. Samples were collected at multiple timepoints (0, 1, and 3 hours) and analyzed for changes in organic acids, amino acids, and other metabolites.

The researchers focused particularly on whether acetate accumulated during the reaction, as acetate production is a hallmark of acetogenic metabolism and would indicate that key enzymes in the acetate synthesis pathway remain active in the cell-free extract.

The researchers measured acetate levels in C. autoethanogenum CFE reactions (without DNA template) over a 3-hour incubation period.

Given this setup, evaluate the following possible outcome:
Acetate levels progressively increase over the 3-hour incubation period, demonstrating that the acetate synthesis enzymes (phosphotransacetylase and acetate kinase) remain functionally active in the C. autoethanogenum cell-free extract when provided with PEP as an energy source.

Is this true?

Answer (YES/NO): NO